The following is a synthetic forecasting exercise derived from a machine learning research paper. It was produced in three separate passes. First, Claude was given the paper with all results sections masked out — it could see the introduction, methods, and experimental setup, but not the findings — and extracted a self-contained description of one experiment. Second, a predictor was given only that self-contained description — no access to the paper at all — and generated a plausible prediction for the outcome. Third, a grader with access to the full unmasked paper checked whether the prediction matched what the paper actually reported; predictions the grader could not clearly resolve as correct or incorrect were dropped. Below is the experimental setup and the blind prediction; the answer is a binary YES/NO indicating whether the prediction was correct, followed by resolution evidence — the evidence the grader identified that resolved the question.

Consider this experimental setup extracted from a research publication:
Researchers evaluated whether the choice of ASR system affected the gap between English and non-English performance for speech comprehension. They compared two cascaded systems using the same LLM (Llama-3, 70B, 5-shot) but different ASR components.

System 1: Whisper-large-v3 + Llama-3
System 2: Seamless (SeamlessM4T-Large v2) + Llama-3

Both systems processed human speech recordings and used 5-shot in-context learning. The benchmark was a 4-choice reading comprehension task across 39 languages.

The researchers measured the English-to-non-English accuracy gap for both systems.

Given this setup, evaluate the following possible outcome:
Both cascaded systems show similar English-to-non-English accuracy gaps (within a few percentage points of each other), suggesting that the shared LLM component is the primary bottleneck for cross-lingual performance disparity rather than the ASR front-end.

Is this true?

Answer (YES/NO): NO